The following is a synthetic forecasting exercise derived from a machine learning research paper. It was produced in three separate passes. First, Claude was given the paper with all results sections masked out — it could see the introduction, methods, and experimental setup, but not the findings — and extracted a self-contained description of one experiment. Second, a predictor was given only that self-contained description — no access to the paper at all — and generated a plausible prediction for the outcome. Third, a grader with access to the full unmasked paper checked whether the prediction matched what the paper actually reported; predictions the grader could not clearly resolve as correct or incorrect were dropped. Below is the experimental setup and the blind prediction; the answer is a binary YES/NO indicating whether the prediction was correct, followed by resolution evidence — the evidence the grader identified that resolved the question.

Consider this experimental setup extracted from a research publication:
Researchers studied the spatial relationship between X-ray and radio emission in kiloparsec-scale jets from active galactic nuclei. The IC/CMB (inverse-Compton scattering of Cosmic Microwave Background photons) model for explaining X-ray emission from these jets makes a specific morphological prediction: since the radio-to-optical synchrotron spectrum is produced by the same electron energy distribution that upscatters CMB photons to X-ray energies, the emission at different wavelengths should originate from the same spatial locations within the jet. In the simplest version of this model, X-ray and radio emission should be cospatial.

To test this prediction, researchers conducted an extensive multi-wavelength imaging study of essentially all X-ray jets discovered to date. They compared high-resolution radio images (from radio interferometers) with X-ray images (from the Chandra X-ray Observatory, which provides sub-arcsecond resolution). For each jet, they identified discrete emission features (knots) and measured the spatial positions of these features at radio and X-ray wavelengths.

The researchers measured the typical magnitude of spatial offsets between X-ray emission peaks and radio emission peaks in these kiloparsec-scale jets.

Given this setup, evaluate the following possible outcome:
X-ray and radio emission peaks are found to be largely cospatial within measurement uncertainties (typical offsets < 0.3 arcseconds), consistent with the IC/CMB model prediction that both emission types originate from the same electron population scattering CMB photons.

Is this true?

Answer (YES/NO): NO